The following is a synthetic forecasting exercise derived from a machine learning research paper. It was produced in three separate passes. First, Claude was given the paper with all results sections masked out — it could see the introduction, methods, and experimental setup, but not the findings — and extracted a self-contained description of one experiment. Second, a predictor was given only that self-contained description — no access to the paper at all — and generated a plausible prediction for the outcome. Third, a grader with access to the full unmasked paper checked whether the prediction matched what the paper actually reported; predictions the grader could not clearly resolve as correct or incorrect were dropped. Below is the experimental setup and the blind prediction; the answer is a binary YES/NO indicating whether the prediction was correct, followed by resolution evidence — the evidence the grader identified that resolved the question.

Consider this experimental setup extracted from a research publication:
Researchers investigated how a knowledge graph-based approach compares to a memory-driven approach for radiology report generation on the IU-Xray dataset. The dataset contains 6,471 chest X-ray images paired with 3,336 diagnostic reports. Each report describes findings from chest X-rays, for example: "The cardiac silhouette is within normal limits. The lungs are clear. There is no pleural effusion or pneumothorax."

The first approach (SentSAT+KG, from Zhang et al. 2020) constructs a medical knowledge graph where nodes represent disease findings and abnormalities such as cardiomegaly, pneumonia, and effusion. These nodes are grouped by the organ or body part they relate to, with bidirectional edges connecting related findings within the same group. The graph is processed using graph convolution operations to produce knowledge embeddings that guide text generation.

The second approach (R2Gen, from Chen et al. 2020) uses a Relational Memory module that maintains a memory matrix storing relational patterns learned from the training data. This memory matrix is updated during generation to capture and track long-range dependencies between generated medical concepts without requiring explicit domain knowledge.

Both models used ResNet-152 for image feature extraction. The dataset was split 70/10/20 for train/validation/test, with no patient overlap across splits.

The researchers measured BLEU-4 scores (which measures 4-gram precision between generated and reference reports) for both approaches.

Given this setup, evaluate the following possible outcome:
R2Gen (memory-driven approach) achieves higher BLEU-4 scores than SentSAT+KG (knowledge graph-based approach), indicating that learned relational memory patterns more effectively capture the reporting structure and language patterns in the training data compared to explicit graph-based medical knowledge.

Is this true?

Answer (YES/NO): YES